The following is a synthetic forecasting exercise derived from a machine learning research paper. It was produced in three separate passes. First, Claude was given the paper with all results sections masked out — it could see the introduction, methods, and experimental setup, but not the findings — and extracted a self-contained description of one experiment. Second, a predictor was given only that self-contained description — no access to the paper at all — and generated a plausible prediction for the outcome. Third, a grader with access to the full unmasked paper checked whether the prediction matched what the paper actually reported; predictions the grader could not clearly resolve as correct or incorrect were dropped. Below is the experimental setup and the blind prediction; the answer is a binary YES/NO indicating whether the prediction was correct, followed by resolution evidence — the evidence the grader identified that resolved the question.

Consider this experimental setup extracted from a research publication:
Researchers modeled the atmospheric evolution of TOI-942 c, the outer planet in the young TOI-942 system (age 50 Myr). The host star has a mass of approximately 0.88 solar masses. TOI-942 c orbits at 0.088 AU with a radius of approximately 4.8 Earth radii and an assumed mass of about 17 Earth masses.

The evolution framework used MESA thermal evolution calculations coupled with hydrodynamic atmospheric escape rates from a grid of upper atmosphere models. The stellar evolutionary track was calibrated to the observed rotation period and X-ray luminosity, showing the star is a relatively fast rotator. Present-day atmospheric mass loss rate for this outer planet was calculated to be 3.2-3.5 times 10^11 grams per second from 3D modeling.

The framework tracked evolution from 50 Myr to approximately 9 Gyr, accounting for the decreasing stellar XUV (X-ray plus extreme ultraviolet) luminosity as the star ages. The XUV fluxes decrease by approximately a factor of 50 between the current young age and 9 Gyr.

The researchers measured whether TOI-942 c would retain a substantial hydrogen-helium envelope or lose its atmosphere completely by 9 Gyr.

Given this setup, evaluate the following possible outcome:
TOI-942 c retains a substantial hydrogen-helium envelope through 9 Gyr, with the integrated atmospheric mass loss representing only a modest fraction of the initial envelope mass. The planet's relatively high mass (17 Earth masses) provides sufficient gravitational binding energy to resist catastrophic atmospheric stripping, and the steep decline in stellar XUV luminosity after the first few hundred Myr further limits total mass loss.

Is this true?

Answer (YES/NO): NO